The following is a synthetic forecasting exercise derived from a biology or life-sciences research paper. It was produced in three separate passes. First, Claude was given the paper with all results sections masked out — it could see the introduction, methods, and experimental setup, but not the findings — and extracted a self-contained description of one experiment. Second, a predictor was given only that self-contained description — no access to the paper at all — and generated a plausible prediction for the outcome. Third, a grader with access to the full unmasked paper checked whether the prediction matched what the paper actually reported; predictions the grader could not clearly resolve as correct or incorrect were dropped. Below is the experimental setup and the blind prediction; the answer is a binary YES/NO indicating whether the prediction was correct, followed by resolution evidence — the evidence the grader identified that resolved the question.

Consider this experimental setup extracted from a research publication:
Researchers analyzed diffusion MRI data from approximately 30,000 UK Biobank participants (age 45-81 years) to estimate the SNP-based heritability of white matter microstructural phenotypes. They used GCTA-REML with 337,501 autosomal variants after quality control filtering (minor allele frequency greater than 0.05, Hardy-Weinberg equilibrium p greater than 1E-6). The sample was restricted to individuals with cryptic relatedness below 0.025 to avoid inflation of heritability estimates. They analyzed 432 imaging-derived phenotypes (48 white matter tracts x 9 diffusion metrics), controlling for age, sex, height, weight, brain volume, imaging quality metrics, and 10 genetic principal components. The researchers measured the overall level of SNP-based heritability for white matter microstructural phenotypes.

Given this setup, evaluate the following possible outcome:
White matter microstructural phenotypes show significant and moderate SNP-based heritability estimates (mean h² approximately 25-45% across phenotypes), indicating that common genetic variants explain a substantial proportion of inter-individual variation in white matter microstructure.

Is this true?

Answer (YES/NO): YES